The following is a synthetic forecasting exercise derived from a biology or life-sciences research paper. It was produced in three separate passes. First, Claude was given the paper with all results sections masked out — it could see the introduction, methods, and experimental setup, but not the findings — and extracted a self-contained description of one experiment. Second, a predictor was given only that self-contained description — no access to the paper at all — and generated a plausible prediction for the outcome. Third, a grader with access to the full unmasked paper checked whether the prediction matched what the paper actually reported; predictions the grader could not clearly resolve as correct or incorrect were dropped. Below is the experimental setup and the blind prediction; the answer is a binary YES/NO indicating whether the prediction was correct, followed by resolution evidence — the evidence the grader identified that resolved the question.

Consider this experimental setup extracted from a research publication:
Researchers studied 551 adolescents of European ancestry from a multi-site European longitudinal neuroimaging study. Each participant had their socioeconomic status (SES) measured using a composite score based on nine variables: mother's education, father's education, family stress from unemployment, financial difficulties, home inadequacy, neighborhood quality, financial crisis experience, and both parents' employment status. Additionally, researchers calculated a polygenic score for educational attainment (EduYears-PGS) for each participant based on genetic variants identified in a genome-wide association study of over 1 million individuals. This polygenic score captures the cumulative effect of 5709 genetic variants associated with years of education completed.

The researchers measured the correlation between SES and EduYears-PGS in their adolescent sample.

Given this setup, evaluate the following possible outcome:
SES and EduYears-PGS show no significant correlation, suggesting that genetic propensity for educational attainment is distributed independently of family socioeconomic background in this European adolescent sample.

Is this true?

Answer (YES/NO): NO